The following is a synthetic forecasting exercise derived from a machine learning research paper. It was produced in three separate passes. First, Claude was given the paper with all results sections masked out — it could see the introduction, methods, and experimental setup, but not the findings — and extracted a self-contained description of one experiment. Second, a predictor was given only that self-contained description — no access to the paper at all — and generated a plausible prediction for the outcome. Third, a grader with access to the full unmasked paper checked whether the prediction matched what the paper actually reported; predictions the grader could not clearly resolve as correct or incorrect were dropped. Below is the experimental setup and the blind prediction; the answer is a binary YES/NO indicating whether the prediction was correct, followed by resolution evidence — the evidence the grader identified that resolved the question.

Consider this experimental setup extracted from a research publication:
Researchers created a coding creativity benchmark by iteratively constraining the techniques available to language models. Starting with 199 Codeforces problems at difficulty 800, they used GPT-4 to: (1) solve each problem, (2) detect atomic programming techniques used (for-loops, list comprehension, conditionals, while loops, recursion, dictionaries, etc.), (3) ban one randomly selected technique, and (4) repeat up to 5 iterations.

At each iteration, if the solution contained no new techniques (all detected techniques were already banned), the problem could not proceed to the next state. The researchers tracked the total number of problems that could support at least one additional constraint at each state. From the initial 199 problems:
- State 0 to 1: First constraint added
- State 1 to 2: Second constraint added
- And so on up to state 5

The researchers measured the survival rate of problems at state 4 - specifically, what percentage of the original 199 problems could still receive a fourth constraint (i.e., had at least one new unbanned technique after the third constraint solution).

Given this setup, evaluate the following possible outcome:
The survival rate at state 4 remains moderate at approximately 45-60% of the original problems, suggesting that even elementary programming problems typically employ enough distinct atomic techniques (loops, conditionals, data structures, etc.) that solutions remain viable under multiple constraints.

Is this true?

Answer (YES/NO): NO